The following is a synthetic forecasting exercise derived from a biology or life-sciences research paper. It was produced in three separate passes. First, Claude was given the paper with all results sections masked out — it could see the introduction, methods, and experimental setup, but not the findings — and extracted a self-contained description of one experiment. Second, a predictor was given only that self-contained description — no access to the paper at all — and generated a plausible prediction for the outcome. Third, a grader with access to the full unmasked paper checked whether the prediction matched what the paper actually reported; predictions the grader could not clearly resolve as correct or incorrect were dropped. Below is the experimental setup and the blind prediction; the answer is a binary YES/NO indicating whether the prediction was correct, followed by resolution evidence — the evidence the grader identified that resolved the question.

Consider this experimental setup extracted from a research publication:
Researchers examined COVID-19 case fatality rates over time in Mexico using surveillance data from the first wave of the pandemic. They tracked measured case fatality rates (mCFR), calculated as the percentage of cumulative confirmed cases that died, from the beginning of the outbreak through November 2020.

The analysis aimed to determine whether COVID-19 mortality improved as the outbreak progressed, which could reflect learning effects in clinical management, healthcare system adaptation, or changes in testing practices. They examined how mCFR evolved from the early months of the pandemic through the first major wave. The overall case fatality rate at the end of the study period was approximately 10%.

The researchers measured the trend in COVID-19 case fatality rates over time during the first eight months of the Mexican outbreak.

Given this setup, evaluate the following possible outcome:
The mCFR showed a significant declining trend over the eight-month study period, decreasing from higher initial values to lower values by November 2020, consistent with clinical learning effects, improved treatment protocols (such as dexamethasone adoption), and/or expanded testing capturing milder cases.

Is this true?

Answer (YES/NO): NO